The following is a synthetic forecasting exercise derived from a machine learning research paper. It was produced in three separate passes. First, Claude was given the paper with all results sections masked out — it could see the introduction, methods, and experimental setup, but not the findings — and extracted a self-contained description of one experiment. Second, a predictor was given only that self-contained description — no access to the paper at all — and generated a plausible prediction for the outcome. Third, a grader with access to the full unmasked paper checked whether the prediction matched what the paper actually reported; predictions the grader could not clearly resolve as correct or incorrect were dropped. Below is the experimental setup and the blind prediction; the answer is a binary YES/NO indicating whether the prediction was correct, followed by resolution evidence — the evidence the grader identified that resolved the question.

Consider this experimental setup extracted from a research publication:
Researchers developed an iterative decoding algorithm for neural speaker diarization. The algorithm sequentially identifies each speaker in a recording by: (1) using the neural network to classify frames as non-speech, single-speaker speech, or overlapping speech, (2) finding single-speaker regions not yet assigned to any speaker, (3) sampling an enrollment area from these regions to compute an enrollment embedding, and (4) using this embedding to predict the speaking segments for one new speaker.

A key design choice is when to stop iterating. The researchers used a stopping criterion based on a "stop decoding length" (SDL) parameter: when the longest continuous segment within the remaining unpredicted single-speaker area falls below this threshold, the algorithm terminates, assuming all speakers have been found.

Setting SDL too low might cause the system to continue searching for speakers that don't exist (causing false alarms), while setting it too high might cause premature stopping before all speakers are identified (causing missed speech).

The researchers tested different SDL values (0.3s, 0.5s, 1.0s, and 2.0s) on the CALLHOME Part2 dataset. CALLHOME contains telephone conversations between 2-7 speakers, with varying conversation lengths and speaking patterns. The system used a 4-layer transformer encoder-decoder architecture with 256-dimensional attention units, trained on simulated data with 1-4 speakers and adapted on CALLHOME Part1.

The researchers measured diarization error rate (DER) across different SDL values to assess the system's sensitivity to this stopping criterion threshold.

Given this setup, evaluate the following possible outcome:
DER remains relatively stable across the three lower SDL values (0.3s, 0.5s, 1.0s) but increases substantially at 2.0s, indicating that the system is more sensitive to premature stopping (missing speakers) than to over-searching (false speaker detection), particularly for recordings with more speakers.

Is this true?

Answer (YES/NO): NO